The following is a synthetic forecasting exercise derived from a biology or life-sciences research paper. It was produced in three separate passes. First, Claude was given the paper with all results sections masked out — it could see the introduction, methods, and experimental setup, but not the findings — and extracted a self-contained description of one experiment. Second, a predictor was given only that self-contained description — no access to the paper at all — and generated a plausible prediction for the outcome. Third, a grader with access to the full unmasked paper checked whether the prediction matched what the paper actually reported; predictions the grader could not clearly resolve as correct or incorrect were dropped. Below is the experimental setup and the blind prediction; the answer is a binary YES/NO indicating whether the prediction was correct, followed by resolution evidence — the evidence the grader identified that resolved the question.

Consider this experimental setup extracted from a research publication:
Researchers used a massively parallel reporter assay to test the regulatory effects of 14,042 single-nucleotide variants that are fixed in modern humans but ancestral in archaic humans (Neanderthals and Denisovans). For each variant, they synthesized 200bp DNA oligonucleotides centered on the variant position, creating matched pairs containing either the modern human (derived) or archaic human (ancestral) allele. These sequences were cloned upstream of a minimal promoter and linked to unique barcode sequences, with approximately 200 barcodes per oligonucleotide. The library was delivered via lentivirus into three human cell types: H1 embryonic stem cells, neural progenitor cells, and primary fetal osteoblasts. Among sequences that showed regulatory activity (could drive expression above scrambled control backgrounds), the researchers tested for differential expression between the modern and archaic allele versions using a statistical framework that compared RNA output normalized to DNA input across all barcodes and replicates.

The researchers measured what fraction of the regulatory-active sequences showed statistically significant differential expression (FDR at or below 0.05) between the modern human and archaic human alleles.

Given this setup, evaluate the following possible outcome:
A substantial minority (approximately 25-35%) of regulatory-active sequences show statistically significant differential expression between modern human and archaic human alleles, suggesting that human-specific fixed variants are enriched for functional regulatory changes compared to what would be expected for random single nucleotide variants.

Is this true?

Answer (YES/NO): NO